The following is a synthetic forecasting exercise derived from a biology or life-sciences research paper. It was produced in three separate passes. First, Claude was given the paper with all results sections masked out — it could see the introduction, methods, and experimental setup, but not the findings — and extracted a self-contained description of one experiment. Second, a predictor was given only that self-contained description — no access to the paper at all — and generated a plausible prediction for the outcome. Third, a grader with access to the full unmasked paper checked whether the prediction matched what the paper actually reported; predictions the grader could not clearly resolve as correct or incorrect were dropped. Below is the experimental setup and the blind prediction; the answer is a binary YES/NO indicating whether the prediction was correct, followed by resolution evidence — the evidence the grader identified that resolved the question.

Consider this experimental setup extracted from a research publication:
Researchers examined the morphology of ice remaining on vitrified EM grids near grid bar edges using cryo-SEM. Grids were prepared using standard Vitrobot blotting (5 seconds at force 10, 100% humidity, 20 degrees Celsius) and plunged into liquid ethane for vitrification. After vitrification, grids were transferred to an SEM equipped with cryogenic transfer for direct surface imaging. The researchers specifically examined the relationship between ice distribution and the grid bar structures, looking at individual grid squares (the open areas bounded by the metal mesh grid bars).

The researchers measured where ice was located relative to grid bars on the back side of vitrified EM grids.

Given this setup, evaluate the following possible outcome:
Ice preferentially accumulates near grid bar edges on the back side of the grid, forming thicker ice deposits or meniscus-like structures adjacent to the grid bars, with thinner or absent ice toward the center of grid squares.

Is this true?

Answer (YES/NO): YES